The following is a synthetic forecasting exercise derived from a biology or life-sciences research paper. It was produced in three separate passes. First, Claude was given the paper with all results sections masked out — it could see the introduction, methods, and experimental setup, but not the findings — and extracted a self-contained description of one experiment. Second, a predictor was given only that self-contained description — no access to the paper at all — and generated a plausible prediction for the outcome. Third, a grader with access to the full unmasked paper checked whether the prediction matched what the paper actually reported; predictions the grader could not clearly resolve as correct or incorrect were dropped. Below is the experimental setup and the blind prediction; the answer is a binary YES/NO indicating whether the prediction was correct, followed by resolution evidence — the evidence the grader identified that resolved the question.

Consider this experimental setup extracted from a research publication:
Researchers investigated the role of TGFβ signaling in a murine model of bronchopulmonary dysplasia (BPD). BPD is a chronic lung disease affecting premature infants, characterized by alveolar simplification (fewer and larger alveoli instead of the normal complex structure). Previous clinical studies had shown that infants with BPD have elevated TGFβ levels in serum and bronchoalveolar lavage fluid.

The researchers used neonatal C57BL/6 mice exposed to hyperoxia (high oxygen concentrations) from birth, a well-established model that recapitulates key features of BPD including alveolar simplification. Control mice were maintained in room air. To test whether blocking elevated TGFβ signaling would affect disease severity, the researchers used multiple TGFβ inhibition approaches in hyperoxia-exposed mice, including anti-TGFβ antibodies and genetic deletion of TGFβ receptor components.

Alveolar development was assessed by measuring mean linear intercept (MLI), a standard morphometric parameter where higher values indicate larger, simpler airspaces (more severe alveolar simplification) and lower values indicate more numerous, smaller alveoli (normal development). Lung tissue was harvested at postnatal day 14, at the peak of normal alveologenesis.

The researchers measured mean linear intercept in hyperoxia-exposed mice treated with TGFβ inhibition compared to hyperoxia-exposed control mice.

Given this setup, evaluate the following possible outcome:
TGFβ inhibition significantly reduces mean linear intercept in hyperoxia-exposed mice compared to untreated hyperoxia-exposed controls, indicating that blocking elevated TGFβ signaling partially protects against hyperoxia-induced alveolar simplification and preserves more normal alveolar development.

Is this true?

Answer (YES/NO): NO